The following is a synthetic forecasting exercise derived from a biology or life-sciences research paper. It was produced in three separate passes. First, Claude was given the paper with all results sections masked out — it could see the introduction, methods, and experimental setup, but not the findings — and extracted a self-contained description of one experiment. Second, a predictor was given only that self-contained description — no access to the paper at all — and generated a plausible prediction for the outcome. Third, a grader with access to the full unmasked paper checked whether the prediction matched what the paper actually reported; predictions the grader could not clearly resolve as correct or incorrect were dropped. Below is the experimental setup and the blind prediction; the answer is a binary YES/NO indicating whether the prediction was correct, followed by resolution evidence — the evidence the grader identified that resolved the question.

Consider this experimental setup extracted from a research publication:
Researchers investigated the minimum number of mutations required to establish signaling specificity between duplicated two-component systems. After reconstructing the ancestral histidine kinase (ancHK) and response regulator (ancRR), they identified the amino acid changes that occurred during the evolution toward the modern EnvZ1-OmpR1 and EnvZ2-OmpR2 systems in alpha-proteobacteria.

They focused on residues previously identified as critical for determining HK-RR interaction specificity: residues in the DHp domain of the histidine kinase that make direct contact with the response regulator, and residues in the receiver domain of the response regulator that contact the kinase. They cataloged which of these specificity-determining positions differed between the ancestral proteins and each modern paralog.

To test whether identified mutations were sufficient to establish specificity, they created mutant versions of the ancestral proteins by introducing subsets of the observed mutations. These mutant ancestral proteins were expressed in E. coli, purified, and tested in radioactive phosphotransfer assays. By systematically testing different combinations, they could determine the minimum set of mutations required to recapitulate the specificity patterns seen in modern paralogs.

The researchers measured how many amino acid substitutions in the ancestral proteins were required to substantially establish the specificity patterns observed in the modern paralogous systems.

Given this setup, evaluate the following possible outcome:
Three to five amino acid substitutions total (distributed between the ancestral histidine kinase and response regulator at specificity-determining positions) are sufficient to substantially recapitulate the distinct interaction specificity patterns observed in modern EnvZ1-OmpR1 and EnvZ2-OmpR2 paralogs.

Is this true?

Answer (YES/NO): YES